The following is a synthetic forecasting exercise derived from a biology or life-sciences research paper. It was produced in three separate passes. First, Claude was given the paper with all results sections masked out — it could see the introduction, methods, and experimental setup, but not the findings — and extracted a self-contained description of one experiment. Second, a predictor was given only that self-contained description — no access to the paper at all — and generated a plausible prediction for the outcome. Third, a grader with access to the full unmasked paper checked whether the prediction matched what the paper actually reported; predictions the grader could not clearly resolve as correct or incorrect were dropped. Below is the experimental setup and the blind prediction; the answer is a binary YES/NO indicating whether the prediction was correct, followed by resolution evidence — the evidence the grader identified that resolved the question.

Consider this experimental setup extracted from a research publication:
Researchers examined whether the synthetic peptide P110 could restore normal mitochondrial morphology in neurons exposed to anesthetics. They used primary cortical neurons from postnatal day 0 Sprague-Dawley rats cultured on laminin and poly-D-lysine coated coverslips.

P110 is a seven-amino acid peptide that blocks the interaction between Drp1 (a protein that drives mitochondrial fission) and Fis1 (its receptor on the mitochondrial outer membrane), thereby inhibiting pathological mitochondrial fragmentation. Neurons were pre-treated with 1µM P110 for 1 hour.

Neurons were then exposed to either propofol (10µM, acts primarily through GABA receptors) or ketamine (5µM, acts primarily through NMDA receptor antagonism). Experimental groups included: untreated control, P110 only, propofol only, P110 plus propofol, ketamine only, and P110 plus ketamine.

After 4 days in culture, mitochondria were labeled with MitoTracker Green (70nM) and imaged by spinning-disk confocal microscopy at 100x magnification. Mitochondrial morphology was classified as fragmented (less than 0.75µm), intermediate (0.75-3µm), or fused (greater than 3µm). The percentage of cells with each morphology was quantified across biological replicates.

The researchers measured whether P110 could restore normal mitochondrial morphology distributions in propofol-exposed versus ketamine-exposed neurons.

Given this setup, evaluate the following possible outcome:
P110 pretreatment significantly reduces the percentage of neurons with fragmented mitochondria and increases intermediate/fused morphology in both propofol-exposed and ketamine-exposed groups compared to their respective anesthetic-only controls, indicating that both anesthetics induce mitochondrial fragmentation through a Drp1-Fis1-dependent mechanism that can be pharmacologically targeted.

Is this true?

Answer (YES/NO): NO